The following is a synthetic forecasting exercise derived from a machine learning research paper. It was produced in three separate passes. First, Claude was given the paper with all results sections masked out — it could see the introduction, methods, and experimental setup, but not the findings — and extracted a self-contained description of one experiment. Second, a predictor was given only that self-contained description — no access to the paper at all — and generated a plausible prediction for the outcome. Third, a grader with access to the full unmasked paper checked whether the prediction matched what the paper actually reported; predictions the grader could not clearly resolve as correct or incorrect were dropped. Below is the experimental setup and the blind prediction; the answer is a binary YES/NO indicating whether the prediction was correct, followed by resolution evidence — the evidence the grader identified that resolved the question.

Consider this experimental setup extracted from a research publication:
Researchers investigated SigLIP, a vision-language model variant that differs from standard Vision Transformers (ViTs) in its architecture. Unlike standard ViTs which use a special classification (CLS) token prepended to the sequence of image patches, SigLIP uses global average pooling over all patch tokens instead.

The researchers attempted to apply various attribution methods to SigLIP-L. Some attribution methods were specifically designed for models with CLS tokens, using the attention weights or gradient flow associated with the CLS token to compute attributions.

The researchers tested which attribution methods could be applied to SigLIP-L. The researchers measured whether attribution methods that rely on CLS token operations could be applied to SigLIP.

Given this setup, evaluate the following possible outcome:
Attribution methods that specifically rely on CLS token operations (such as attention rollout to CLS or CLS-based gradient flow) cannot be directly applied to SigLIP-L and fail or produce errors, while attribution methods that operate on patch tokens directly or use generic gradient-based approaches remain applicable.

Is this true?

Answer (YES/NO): YES